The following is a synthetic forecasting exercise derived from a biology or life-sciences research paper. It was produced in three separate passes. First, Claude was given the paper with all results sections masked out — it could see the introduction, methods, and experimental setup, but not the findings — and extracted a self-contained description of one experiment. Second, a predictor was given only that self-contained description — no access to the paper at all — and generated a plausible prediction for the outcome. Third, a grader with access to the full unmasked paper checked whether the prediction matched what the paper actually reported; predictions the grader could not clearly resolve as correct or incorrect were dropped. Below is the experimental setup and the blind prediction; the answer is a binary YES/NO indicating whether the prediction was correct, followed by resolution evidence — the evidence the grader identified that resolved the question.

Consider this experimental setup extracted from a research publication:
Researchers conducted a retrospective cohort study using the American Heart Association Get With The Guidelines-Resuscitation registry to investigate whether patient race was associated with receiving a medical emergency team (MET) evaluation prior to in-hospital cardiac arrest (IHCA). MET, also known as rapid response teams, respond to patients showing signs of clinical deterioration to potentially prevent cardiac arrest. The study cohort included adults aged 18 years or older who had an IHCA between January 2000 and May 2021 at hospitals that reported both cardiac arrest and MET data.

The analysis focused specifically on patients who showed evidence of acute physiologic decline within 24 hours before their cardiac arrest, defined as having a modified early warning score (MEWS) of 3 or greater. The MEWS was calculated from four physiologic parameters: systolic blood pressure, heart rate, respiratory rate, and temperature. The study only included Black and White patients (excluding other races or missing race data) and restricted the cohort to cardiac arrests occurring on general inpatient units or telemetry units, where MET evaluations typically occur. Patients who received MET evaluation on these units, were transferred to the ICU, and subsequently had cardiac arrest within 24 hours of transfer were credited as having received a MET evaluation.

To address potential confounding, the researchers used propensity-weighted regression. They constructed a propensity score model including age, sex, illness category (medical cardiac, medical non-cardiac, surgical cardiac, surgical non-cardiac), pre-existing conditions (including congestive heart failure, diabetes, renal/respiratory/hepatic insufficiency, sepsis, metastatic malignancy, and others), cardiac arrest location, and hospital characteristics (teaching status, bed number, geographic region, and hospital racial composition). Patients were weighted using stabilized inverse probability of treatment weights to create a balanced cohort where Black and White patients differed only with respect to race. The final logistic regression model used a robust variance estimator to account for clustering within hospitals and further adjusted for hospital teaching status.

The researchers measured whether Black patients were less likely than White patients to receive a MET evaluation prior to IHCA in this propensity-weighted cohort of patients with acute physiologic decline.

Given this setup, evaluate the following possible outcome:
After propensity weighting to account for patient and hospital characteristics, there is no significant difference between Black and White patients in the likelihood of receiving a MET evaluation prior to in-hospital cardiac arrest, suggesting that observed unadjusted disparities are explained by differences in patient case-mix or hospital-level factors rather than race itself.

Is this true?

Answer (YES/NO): NO